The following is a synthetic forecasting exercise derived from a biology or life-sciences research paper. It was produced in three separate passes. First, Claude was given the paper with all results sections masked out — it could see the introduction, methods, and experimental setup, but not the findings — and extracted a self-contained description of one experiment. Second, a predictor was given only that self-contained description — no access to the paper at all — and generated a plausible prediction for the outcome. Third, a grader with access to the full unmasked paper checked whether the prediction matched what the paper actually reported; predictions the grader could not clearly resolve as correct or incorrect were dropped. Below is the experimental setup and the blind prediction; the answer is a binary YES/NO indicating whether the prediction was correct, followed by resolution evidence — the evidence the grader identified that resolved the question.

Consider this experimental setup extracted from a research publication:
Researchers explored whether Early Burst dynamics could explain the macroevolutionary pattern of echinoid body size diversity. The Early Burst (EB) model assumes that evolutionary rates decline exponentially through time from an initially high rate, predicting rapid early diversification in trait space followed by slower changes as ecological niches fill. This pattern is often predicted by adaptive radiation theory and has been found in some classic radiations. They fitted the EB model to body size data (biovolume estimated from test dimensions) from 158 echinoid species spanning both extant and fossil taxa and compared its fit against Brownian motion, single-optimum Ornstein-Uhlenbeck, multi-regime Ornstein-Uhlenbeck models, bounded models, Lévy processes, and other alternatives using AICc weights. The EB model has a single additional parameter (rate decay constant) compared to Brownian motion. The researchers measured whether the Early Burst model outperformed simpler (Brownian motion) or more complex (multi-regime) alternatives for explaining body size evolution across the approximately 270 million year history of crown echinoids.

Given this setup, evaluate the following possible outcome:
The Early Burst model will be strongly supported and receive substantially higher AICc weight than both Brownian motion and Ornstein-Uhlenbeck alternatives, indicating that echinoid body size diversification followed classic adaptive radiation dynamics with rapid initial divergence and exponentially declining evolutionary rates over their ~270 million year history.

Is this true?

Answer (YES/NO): NO